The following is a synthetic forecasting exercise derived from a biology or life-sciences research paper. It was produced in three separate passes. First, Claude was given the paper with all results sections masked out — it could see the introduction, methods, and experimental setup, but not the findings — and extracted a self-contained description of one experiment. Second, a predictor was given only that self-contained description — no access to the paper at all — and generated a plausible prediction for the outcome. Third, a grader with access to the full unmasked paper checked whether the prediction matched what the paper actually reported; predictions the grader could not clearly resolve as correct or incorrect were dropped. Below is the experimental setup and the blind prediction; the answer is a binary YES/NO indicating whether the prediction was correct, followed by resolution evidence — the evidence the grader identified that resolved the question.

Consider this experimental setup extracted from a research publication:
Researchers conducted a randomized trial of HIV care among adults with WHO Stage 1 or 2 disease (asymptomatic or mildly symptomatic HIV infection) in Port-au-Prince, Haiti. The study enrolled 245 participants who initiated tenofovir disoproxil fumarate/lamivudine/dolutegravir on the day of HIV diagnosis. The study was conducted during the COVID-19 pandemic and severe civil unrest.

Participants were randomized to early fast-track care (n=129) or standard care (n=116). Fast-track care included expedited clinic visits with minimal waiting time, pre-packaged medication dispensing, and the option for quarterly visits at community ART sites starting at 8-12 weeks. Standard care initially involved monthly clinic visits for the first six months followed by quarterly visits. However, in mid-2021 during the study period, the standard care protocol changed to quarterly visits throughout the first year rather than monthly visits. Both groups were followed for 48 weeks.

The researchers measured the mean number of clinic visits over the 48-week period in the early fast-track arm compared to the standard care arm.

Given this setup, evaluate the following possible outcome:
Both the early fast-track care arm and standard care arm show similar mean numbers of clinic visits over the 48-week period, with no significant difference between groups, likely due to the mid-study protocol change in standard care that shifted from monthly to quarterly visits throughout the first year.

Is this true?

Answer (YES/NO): YES